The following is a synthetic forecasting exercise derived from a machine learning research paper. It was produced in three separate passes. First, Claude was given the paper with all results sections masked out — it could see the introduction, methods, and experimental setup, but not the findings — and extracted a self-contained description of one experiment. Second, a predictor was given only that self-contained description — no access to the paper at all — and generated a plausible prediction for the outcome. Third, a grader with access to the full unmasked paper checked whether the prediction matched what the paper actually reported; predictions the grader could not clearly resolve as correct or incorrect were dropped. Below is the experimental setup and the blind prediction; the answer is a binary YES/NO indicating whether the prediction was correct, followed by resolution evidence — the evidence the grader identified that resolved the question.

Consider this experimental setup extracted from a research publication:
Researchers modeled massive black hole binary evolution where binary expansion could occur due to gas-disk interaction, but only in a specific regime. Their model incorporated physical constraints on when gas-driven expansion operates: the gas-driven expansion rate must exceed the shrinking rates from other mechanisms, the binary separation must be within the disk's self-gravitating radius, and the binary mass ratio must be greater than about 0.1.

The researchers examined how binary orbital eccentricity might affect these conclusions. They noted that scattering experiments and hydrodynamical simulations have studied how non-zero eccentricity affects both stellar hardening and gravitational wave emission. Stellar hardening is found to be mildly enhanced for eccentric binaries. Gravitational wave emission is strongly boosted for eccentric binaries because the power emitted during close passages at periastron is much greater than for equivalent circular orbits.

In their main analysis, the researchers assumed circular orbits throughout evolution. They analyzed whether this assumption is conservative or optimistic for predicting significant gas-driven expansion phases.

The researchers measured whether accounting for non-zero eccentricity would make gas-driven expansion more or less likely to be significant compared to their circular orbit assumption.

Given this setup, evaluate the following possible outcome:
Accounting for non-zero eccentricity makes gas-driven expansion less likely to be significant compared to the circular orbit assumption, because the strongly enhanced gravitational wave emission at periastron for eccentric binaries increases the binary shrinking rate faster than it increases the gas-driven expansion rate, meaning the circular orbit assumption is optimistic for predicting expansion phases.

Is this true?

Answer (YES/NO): YES